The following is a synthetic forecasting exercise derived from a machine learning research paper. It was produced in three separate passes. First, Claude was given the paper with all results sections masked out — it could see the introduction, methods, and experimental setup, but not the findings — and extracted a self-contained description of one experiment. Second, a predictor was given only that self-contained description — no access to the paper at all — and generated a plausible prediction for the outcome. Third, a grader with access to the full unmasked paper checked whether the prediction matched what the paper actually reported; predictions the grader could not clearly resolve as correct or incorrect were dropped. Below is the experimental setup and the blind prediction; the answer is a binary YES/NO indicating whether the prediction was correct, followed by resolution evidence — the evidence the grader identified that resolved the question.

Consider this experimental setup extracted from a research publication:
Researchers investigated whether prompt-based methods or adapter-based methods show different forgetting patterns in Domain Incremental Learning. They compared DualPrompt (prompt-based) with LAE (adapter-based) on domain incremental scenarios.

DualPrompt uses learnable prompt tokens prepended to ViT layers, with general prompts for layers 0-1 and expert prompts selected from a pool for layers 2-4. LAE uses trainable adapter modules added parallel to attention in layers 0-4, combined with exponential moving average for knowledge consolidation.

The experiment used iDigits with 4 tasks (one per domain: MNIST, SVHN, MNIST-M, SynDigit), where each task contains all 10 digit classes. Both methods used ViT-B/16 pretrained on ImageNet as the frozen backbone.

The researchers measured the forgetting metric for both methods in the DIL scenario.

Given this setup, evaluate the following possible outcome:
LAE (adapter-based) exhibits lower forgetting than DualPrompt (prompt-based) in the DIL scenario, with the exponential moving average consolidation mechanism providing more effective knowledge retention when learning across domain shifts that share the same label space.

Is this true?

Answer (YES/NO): YES